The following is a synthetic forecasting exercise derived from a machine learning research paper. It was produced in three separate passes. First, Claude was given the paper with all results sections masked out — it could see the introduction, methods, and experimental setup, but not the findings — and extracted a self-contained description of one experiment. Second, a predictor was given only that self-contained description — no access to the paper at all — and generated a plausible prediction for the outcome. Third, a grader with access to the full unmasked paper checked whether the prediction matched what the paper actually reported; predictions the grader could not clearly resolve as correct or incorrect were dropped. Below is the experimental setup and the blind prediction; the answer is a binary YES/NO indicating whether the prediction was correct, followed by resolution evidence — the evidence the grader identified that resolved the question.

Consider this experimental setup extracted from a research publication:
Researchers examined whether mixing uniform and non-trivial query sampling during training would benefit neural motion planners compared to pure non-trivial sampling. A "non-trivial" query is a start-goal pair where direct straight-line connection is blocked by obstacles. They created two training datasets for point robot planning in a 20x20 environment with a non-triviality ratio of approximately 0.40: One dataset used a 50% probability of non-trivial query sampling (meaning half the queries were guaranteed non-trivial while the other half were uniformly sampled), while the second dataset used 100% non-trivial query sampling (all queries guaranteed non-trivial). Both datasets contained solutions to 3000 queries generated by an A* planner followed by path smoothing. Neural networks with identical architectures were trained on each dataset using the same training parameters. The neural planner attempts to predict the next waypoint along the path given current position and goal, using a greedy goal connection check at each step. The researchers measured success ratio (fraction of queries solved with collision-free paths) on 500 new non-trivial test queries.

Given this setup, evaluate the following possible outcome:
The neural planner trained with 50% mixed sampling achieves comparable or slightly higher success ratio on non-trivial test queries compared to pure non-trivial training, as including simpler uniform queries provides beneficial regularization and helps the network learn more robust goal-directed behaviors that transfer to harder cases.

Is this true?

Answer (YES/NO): NO